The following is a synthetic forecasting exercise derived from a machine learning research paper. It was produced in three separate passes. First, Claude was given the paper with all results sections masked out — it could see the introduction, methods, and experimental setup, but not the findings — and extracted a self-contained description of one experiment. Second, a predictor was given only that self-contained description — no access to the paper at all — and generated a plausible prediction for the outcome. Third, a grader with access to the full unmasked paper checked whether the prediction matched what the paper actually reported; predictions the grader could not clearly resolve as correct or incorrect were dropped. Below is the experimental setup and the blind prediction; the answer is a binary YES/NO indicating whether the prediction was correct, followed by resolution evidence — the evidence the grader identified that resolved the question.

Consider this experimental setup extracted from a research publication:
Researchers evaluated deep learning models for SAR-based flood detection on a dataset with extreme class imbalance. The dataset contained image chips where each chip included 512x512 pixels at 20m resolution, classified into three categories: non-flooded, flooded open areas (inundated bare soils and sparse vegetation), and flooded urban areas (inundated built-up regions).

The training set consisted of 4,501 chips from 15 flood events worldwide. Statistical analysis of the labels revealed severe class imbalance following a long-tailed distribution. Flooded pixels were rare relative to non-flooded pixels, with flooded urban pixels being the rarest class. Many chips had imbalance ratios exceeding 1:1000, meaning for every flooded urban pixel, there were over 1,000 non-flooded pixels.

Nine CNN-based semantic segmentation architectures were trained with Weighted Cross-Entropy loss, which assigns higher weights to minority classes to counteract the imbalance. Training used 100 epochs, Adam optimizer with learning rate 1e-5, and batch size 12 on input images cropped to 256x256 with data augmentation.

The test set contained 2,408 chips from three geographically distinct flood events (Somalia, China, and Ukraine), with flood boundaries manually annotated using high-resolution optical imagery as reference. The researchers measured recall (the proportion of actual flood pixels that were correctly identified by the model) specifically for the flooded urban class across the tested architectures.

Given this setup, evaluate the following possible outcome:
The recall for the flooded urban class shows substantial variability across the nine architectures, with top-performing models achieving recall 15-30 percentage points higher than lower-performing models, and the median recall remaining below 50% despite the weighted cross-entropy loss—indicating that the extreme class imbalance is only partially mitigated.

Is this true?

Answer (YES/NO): NO